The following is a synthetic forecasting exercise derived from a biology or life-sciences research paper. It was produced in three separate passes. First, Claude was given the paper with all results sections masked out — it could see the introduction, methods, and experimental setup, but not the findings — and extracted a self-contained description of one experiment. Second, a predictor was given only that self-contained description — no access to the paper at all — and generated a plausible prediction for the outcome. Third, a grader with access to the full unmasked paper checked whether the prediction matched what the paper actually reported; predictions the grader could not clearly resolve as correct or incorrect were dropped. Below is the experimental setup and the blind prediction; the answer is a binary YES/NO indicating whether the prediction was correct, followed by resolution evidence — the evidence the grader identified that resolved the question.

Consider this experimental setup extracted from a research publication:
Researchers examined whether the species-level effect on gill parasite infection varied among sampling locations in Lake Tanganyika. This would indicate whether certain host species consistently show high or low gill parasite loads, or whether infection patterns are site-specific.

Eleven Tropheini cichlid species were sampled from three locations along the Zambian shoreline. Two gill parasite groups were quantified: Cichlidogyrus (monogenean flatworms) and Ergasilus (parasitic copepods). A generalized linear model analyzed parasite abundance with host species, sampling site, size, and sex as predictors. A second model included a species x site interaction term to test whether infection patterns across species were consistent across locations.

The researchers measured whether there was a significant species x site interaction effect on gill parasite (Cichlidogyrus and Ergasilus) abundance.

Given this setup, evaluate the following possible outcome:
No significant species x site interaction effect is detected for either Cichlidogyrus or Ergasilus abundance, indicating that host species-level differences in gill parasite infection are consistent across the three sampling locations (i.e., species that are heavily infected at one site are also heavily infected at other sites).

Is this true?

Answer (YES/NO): NO